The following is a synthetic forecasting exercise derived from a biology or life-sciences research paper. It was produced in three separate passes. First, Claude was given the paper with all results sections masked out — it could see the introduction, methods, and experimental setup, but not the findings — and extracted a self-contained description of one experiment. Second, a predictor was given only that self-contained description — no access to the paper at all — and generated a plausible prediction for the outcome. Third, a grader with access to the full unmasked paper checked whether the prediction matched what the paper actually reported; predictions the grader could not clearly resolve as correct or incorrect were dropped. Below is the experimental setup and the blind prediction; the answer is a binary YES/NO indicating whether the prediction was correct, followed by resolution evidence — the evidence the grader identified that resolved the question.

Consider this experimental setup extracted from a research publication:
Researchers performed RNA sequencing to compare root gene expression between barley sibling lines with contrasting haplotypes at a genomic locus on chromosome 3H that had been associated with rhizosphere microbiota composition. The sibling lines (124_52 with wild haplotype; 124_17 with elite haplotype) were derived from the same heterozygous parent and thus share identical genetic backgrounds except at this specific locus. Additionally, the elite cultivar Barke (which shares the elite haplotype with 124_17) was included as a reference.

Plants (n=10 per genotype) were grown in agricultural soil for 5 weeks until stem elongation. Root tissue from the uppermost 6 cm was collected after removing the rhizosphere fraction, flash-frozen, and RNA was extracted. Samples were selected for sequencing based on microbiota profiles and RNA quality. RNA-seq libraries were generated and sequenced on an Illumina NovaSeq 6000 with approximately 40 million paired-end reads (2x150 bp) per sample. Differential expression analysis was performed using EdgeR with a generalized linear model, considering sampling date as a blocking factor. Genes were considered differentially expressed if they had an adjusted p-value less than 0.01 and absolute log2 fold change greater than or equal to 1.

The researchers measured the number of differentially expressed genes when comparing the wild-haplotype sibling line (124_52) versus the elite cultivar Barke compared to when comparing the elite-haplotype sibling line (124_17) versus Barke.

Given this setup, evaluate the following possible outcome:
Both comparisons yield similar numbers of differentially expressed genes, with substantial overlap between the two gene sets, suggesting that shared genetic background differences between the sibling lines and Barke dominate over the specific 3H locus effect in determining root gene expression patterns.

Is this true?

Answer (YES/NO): NO